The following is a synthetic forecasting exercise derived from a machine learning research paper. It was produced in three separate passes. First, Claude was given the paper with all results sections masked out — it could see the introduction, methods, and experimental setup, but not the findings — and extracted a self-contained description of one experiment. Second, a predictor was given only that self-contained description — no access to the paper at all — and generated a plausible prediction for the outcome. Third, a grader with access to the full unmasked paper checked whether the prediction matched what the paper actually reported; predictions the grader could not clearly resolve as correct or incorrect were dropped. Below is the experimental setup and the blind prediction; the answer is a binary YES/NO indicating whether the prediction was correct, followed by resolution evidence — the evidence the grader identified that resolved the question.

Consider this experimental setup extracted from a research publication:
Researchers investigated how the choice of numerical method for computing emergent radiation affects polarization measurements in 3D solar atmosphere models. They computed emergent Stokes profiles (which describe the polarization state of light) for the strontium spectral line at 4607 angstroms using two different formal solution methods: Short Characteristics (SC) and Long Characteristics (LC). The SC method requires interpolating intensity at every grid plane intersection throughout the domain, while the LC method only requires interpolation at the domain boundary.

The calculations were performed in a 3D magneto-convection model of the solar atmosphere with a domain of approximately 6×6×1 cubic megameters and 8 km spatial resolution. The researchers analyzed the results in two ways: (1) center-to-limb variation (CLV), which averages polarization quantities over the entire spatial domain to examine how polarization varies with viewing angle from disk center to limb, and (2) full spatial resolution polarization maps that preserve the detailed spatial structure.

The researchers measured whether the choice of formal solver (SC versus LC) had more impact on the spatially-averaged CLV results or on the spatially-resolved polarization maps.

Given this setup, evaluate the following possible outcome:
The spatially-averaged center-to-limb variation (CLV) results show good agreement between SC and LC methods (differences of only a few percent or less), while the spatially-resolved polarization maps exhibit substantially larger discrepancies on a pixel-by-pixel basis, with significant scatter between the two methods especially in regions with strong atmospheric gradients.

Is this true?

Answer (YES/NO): YES